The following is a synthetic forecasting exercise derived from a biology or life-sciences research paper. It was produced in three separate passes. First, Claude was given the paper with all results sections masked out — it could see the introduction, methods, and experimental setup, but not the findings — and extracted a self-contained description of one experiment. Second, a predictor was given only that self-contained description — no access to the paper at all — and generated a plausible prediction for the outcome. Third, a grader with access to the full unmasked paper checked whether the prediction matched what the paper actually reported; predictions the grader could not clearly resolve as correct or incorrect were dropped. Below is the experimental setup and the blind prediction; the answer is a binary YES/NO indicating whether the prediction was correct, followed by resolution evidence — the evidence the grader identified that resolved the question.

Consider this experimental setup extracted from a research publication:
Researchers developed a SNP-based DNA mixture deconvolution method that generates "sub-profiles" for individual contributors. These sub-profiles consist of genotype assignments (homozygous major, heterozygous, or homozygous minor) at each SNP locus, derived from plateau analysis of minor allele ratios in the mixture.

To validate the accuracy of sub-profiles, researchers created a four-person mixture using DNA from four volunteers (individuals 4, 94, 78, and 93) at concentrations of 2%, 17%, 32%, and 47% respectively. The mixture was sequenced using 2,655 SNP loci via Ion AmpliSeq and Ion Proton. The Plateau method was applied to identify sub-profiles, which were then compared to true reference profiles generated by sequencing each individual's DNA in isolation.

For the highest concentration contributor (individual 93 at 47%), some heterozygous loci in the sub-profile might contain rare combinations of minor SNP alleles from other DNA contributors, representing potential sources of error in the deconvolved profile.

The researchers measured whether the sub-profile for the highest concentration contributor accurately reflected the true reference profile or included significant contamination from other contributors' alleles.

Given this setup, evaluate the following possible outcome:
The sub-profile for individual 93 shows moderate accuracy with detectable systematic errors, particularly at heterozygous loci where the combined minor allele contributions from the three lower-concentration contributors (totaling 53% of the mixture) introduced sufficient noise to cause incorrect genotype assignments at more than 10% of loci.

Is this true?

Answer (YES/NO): NO